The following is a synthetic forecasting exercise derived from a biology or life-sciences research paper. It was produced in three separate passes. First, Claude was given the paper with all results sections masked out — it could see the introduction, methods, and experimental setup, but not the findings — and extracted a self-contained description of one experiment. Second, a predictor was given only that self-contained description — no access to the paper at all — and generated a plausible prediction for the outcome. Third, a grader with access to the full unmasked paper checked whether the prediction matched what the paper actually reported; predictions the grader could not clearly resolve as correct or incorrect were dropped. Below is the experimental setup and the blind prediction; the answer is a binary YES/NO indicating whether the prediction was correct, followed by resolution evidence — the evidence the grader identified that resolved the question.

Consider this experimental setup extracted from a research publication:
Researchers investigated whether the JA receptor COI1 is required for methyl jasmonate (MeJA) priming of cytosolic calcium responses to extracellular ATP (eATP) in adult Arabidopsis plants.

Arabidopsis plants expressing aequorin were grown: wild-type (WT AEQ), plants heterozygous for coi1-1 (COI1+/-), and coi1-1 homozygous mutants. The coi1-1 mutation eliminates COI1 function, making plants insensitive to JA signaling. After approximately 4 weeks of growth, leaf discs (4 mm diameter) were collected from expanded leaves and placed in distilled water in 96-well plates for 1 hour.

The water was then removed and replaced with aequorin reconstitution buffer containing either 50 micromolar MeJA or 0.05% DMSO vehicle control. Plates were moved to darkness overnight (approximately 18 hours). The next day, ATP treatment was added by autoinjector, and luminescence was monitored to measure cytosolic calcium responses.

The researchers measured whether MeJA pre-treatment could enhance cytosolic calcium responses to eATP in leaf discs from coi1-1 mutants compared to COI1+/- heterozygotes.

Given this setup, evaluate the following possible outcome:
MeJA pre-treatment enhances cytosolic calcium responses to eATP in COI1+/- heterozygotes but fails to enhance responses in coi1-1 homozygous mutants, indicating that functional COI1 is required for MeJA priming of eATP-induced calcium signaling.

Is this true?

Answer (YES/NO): YES